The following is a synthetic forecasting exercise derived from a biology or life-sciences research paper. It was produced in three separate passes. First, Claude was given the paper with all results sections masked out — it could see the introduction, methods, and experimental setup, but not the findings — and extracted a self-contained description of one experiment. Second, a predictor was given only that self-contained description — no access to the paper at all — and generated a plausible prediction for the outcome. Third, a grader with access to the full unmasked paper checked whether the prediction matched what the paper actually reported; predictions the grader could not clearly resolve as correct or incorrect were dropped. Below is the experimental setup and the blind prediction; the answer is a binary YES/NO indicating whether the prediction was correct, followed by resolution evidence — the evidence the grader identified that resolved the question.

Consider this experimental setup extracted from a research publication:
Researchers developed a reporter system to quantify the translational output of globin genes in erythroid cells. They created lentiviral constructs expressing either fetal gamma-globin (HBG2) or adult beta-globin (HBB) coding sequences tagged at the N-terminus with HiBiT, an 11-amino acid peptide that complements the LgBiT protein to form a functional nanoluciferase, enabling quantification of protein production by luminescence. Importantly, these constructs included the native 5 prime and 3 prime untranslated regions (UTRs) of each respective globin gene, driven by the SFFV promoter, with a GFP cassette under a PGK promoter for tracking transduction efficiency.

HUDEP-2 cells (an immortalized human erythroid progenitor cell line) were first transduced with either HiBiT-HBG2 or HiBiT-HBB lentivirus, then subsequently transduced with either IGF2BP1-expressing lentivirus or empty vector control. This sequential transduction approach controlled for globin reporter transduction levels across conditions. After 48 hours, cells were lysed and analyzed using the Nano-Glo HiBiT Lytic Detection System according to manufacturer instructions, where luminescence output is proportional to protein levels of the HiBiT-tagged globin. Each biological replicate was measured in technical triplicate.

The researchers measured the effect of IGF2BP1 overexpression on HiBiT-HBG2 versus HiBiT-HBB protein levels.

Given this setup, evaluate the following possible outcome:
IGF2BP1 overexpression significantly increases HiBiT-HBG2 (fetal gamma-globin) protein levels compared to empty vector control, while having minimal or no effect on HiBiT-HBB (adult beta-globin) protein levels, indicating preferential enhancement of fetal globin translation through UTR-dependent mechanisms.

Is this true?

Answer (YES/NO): NO